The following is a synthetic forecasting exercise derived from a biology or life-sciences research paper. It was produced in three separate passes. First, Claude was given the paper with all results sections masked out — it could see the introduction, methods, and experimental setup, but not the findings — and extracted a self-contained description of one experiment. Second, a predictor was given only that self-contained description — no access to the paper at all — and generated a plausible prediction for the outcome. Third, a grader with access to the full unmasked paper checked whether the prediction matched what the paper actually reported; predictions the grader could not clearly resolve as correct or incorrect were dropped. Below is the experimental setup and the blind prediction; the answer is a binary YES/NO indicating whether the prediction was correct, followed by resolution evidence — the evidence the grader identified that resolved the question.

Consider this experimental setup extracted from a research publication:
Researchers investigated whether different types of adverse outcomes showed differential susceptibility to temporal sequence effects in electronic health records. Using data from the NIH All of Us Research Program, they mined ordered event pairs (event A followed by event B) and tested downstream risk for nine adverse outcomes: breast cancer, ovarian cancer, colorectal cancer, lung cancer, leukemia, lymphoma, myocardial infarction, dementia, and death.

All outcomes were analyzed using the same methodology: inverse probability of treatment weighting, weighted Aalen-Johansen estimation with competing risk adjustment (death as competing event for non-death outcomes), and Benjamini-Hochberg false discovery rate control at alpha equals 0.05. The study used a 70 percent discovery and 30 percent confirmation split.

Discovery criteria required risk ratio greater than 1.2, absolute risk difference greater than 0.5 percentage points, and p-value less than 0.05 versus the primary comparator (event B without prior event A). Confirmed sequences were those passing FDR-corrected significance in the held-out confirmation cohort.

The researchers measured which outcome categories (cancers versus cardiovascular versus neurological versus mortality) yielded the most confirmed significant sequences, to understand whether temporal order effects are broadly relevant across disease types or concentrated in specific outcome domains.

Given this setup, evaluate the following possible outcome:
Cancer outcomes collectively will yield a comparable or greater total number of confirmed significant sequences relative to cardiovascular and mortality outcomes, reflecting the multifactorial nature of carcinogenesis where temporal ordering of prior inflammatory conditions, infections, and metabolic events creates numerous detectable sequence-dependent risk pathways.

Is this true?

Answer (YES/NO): NO